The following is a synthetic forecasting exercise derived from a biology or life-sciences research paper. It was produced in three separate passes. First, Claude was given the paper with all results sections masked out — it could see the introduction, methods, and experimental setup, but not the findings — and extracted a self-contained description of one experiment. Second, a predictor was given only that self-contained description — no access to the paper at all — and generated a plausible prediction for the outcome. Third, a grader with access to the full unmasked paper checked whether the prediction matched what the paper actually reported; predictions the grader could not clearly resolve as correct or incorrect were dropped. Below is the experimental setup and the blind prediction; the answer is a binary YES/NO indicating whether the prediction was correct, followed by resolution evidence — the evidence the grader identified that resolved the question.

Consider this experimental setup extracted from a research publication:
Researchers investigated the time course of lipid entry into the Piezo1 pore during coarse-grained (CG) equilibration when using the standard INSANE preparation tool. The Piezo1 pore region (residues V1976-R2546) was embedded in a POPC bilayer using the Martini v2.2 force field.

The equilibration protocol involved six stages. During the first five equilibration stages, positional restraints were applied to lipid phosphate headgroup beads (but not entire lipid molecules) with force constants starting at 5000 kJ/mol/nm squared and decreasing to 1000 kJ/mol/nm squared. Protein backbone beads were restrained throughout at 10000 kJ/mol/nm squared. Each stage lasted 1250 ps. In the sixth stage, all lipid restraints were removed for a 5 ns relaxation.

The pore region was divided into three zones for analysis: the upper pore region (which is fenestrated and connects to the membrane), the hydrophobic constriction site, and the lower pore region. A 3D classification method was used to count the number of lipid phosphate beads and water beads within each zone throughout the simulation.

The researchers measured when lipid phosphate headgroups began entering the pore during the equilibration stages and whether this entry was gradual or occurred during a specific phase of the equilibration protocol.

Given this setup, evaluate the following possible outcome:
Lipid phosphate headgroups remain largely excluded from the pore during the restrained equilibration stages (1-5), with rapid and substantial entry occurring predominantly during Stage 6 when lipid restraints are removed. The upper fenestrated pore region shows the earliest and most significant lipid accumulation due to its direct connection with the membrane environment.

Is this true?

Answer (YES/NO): NO